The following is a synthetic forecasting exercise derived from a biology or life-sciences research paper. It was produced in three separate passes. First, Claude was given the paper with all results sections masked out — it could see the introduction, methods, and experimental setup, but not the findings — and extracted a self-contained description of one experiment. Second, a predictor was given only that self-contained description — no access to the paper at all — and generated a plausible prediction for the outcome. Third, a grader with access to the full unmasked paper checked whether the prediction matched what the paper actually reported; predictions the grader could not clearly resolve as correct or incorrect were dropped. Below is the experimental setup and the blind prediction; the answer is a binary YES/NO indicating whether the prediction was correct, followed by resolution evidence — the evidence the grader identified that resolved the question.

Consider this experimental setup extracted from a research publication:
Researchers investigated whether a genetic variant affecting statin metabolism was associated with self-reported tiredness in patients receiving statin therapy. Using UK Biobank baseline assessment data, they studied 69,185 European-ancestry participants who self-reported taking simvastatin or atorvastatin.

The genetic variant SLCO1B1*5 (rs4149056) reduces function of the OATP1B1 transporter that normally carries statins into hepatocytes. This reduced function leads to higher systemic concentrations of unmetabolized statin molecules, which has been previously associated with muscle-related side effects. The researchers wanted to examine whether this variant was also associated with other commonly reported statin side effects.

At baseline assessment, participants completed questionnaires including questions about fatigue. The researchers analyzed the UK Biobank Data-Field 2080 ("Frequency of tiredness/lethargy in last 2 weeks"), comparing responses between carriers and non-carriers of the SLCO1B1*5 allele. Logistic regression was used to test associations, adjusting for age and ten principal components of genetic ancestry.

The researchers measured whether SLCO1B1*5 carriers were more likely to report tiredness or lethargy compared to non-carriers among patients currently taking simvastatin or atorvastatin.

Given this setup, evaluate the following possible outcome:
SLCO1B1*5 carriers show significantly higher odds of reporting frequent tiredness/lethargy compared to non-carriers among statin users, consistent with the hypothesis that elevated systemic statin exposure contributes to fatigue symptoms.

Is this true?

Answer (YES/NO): NO